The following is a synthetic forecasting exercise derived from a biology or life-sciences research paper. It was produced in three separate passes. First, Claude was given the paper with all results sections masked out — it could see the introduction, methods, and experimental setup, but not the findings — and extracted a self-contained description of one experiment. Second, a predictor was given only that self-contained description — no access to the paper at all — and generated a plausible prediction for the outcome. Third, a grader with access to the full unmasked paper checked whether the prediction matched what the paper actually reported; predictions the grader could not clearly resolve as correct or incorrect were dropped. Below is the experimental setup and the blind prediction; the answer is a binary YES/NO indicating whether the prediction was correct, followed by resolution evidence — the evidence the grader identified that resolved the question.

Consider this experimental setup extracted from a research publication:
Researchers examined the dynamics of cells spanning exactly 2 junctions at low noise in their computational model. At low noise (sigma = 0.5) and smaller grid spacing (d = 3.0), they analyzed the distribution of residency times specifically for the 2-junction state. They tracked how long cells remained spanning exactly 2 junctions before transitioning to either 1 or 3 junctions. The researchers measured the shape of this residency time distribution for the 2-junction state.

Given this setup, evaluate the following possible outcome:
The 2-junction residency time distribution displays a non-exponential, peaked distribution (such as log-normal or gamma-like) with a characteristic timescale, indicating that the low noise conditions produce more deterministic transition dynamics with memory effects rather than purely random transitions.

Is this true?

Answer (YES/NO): NO